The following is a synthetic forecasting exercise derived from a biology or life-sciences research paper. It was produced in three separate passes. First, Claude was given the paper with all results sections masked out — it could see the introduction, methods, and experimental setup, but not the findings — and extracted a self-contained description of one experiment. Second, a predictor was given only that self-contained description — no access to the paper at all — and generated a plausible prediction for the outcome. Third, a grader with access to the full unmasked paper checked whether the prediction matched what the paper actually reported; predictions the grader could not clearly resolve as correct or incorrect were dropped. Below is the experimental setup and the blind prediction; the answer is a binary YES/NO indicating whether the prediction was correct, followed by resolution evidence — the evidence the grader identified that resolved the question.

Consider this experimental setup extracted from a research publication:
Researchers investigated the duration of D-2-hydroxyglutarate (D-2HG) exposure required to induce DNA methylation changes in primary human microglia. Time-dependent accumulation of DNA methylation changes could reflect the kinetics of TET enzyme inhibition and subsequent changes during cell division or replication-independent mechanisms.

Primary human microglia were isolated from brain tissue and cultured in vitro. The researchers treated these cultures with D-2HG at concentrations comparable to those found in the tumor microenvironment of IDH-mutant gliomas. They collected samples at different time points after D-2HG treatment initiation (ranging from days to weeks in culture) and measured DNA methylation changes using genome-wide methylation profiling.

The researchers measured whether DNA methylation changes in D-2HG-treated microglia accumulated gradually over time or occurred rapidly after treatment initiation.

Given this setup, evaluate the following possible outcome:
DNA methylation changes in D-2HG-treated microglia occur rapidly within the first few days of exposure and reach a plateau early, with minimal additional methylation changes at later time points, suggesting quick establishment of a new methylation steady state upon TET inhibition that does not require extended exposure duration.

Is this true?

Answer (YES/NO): NO